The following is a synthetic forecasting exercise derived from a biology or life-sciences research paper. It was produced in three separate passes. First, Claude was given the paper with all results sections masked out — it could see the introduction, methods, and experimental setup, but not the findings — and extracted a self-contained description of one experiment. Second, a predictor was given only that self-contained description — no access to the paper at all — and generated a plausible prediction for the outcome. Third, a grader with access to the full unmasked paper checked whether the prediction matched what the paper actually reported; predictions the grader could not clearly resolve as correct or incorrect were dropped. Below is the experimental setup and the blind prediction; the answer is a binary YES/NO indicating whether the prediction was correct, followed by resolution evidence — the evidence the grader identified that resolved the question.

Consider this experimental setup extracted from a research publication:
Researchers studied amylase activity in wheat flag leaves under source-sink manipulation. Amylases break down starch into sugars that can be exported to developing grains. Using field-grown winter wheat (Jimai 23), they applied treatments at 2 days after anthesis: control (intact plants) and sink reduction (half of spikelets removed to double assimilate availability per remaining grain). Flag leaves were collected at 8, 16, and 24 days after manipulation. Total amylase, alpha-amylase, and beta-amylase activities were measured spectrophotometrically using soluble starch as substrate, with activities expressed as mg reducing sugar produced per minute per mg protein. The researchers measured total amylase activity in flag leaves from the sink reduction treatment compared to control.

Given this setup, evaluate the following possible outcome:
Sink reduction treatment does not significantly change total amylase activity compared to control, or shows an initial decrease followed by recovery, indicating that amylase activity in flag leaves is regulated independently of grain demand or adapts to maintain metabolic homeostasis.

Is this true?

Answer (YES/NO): NO